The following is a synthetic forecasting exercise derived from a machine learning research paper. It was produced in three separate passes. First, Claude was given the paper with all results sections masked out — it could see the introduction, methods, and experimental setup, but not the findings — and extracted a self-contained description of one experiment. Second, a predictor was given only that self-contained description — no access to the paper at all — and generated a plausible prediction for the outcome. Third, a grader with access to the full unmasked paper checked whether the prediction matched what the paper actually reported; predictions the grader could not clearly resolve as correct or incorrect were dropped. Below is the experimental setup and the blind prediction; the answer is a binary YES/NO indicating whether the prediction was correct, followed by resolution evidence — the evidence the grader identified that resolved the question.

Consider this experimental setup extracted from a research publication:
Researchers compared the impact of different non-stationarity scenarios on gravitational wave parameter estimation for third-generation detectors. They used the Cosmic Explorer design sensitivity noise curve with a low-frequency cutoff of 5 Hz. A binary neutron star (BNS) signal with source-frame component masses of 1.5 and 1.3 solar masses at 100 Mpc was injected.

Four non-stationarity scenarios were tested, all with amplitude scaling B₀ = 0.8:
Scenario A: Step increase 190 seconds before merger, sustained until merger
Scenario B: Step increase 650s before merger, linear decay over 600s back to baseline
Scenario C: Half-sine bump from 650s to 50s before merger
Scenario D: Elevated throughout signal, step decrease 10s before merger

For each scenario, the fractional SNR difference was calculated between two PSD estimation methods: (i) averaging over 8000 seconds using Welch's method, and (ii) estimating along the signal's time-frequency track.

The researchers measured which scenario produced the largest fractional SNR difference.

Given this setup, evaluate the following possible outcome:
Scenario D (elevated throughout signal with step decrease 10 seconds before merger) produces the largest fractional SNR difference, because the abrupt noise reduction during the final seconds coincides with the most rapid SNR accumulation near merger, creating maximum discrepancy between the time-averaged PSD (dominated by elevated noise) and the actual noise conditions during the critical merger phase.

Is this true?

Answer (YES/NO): NO